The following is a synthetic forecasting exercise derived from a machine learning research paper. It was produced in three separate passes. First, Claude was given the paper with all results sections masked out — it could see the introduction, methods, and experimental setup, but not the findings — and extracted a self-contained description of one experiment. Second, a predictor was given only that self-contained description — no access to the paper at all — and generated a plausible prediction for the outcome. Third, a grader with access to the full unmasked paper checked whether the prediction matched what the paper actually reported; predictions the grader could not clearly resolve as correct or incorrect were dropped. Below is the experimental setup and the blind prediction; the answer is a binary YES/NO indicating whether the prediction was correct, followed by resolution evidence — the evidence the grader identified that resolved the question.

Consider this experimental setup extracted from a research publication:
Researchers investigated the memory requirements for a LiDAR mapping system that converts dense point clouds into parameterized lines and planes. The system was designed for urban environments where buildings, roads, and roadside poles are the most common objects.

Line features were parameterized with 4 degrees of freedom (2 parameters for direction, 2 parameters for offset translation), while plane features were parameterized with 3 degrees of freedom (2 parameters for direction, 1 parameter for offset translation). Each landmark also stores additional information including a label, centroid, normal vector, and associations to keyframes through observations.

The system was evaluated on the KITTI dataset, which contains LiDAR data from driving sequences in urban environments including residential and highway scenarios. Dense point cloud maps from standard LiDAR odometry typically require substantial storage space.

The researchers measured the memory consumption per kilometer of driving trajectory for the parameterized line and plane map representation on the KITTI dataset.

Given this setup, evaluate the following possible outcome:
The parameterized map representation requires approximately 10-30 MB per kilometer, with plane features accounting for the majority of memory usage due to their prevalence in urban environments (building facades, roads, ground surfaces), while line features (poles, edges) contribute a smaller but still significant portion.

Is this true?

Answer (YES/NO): NO